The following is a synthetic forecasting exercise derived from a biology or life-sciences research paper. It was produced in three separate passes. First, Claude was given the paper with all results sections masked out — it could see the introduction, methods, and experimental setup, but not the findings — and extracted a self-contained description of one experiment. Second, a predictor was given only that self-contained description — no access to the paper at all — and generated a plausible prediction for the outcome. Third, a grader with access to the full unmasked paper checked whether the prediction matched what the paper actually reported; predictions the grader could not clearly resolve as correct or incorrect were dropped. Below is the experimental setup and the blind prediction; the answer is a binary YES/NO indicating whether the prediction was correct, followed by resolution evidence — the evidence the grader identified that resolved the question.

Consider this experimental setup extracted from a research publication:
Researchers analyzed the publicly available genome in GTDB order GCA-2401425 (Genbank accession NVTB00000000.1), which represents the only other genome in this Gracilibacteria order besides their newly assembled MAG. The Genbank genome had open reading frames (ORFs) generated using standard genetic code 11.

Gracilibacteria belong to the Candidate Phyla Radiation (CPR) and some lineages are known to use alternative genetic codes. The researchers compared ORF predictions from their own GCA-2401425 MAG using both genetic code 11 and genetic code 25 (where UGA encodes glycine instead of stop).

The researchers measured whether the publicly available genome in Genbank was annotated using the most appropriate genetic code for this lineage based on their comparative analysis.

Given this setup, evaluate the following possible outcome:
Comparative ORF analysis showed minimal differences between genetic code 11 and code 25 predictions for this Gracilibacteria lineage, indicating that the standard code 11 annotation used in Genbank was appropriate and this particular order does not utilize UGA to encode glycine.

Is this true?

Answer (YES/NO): NO